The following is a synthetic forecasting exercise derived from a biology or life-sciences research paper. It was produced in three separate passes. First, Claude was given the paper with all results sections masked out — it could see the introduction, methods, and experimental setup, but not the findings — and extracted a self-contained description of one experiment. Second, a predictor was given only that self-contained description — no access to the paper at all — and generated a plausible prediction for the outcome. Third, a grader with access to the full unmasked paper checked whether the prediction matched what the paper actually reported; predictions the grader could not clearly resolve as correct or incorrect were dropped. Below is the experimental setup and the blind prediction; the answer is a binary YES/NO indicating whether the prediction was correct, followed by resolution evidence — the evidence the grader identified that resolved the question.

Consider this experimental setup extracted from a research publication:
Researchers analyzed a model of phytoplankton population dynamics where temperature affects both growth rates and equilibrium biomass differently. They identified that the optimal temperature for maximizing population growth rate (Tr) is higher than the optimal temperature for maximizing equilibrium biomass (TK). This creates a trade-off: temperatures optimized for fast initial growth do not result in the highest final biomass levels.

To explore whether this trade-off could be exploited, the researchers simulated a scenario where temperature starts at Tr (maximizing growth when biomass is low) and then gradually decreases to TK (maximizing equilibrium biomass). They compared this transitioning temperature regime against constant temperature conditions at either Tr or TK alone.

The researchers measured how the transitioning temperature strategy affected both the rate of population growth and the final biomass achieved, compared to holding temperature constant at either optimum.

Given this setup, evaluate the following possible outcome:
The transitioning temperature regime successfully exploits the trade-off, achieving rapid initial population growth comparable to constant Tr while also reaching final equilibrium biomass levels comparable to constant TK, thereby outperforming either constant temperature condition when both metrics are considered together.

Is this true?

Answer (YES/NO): YES